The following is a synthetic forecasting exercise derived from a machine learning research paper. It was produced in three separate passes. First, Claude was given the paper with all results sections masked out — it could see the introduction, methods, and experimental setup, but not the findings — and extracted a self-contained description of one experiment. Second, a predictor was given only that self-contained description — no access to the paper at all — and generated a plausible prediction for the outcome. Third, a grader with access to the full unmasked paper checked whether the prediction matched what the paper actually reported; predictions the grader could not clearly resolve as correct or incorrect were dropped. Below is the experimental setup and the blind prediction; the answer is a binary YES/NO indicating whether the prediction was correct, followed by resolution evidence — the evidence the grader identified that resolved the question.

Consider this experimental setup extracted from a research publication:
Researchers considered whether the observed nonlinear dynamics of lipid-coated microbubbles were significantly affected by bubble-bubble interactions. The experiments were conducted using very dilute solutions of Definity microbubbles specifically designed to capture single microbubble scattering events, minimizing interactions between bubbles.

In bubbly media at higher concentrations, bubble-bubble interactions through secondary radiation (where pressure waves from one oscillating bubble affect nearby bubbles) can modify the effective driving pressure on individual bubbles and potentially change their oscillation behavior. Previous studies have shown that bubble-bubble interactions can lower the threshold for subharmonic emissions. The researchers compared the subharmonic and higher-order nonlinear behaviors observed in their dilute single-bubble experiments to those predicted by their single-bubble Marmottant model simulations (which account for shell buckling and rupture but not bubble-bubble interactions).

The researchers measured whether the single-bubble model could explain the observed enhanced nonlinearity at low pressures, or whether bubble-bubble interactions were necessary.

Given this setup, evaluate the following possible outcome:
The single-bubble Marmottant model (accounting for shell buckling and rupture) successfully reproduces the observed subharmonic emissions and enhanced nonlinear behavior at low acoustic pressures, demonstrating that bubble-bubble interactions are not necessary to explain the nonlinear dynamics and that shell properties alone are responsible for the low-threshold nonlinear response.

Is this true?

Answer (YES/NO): YES